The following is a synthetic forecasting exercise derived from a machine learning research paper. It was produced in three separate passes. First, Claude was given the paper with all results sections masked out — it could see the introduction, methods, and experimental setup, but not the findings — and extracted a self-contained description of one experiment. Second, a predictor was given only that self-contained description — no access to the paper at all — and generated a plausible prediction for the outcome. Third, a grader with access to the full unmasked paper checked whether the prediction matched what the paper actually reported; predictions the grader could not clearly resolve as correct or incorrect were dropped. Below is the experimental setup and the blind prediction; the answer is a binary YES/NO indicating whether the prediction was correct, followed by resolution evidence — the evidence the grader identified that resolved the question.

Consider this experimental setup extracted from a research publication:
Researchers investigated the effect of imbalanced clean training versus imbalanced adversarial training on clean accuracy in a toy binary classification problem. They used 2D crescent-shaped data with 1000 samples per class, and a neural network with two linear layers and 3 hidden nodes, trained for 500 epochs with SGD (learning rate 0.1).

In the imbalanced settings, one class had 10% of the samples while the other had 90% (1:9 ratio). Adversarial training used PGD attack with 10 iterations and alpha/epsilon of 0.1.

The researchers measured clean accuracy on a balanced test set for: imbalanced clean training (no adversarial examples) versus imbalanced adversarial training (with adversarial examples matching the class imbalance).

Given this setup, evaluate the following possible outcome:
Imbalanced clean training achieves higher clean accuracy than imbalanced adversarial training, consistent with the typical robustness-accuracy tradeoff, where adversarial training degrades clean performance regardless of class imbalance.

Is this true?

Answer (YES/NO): NO